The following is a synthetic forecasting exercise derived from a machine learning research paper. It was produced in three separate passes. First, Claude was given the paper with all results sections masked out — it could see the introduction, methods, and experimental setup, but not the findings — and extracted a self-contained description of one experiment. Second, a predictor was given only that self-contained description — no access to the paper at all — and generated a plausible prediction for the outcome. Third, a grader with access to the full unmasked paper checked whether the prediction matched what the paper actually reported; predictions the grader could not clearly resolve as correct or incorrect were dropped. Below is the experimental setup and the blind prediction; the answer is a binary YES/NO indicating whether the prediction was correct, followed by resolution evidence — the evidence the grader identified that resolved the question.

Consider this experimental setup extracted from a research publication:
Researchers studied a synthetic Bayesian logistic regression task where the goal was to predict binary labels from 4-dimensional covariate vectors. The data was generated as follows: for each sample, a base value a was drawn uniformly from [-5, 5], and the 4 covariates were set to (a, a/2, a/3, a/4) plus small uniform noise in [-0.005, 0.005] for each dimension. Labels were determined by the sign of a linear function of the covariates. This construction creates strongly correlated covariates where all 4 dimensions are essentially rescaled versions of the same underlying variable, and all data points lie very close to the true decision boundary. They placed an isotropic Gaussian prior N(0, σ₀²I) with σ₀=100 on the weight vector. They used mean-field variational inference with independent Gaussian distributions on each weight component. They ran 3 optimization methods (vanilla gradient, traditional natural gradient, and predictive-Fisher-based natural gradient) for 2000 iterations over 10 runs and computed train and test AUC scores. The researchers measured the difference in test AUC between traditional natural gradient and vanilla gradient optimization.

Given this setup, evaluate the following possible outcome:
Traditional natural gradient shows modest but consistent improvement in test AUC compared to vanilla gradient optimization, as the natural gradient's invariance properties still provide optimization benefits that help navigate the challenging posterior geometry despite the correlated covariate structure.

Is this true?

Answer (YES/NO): NO